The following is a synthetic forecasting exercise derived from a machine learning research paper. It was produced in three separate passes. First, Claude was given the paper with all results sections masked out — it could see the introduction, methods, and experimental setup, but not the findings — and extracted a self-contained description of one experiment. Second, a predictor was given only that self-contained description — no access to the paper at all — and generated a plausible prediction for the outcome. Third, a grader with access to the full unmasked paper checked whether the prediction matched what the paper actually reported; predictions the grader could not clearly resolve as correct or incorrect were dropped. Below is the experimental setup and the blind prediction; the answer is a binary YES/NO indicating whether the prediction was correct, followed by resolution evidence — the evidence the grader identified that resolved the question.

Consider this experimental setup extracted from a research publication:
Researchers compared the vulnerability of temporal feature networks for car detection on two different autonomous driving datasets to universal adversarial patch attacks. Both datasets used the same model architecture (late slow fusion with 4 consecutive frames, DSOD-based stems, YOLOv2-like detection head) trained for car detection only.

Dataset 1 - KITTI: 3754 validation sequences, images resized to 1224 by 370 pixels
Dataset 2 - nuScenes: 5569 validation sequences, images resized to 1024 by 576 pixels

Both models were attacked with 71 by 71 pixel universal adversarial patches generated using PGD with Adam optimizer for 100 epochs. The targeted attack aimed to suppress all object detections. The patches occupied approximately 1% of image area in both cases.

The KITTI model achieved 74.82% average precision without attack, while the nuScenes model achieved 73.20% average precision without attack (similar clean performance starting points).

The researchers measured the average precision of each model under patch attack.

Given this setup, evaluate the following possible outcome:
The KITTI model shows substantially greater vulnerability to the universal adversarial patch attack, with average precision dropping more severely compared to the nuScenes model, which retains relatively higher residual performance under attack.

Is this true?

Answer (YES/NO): NO